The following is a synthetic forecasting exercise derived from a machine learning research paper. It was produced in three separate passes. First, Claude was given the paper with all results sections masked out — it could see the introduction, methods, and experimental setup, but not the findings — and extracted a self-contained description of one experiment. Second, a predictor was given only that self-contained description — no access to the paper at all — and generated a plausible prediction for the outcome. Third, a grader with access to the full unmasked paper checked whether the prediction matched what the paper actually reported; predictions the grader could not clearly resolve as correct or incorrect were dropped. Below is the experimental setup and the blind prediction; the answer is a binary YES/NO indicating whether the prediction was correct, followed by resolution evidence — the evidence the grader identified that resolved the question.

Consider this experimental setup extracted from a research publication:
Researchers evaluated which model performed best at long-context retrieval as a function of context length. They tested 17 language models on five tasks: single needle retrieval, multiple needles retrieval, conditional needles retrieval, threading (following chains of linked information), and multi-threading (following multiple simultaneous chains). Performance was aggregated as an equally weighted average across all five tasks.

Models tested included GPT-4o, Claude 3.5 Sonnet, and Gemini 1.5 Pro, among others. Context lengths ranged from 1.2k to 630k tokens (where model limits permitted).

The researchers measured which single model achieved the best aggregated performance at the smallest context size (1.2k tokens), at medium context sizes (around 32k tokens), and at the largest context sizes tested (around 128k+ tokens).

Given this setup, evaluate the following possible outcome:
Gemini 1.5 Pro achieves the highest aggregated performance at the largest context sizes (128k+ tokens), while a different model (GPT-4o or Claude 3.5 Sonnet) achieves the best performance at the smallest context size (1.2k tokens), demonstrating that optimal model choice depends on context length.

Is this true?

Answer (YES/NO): YES